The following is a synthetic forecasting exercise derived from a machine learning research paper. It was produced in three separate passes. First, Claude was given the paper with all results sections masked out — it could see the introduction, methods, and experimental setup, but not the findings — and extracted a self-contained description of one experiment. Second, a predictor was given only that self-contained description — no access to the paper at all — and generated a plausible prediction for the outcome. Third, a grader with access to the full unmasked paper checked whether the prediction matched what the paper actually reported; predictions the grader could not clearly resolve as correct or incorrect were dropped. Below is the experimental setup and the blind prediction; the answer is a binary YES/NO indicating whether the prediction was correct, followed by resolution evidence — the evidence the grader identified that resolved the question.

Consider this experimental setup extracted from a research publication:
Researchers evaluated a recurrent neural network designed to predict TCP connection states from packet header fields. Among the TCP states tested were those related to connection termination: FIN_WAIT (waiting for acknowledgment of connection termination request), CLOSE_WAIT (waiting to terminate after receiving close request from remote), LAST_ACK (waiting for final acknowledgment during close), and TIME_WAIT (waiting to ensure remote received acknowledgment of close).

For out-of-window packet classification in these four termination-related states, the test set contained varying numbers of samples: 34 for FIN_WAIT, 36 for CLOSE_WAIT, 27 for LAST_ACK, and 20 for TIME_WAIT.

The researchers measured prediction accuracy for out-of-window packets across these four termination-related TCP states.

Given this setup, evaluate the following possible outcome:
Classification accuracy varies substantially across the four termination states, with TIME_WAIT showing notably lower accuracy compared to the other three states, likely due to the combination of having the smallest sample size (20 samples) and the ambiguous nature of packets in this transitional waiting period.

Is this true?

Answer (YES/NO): NO